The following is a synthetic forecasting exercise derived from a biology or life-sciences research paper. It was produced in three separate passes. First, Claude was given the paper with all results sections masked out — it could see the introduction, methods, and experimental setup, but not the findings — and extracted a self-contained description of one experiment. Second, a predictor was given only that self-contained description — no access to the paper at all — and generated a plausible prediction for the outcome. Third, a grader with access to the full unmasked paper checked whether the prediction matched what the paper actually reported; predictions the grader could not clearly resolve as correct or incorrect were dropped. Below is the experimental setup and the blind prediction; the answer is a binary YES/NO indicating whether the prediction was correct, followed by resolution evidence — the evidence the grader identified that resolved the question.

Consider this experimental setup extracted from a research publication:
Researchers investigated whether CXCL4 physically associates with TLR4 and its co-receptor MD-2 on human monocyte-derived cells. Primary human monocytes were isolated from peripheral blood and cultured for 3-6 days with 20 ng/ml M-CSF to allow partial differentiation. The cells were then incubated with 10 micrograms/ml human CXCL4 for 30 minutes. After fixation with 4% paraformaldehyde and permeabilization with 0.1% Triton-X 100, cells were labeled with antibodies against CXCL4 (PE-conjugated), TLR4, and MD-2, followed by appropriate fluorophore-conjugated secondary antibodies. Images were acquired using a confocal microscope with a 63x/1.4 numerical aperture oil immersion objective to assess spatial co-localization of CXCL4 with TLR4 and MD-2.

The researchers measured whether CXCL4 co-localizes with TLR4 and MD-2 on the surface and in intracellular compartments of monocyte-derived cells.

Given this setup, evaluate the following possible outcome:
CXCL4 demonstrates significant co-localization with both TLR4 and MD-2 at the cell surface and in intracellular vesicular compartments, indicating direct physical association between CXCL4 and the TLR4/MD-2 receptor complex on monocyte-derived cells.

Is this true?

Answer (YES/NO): NO